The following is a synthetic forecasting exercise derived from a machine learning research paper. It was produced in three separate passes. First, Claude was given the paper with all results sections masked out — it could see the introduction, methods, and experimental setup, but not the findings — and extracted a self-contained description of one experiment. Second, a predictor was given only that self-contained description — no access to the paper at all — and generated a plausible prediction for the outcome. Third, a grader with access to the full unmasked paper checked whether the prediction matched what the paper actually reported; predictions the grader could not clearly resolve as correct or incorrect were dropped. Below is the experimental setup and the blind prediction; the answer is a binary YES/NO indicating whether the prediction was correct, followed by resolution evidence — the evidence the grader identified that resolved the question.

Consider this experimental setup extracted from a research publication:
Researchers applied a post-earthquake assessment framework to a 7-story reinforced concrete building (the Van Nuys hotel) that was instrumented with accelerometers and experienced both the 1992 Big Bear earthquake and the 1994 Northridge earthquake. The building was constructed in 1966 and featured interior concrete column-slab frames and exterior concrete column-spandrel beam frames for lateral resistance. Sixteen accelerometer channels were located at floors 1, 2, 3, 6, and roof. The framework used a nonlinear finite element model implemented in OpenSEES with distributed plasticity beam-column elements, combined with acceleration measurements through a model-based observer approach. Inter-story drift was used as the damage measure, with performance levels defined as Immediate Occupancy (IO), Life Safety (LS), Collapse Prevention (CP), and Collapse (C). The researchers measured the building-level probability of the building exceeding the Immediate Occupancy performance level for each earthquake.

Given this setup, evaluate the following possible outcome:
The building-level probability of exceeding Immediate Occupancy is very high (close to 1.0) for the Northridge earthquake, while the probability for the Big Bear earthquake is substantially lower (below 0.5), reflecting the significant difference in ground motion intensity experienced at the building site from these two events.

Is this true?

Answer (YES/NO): YES